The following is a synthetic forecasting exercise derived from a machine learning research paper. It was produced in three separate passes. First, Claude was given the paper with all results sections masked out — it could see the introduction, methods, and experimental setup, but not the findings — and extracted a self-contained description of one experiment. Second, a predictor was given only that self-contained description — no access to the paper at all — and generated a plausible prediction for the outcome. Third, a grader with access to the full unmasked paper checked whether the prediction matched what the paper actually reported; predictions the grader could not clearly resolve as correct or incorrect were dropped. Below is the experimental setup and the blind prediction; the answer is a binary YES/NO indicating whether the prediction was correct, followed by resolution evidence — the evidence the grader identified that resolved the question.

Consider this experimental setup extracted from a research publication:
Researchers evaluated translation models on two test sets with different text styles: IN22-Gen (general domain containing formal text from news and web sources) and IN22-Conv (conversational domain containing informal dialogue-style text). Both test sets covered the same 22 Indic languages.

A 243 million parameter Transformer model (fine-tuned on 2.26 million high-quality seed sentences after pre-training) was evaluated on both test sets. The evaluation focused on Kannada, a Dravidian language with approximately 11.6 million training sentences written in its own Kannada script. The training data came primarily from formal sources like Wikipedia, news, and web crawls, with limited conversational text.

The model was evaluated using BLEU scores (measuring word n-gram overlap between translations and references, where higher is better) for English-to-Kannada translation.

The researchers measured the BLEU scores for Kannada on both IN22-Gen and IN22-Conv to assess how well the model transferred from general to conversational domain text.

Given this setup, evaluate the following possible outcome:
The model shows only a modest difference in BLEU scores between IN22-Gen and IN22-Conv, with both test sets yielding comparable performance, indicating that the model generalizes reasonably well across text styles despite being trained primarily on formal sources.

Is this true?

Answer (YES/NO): NO